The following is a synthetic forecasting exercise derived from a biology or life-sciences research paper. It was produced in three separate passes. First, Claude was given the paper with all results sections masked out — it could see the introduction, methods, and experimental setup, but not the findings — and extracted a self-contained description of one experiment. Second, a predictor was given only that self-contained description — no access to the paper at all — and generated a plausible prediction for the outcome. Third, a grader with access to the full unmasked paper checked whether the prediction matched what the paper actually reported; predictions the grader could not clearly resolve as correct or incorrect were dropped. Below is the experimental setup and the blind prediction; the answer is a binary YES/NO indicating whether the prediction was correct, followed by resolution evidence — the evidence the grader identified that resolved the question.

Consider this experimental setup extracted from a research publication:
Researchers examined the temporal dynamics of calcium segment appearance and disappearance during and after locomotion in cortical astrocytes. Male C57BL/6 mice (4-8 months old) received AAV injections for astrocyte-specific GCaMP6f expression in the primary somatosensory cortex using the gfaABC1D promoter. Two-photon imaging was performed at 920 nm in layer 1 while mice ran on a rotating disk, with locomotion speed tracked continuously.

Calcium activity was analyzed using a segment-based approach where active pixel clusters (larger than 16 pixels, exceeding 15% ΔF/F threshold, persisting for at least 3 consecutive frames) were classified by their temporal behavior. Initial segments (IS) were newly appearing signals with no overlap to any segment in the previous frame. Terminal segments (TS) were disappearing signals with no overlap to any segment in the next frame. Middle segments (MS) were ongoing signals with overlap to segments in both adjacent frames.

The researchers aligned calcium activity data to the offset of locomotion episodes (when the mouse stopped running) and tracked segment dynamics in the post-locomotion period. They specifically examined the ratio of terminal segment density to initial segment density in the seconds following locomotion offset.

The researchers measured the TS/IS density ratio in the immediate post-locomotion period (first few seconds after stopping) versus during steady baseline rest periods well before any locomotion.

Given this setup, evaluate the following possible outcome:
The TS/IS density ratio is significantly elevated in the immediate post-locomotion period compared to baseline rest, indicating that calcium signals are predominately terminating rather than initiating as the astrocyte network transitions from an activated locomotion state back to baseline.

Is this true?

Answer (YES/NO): YES